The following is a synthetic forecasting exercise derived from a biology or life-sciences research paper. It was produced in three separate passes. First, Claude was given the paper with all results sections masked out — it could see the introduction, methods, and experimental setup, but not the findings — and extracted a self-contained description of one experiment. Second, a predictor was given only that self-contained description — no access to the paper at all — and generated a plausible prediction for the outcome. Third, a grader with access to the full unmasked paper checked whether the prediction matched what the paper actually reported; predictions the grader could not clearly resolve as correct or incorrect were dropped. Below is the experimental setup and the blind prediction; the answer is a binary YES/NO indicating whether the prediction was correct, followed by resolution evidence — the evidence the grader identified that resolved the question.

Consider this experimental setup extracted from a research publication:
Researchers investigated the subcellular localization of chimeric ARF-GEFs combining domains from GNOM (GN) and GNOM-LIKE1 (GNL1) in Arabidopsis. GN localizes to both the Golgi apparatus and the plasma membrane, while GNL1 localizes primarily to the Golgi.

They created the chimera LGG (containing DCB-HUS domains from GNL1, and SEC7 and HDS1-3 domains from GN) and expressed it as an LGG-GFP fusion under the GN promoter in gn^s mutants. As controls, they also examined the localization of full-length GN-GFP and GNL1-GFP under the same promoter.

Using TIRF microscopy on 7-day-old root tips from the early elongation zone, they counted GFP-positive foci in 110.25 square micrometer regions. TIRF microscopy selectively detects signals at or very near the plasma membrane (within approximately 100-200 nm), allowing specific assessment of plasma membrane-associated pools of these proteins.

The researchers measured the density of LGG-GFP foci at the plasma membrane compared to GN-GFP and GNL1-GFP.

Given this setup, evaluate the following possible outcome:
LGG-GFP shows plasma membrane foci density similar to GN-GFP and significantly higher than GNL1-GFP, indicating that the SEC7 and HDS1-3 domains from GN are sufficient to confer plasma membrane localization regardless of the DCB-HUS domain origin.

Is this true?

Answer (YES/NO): YES